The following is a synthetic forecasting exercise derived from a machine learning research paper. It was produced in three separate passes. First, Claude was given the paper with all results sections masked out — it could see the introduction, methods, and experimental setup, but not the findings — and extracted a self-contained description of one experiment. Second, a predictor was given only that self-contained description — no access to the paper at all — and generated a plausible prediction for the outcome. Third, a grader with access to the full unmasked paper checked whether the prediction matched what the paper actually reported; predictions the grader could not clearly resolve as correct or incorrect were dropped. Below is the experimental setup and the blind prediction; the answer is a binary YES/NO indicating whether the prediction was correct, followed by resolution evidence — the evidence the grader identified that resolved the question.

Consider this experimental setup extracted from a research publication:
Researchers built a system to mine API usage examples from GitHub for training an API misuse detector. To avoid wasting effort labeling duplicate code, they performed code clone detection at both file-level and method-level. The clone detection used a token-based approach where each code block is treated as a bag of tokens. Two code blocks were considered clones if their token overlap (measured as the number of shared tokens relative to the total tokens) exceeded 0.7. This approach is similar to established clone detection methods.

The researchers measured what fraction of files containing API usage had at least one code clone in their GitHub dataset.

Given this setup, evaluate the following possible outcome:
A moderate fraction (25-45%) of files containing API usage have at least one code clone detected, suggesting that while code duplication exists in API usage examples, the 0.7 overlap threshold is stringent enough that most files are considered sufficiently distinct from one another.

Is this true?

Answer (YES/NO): YES